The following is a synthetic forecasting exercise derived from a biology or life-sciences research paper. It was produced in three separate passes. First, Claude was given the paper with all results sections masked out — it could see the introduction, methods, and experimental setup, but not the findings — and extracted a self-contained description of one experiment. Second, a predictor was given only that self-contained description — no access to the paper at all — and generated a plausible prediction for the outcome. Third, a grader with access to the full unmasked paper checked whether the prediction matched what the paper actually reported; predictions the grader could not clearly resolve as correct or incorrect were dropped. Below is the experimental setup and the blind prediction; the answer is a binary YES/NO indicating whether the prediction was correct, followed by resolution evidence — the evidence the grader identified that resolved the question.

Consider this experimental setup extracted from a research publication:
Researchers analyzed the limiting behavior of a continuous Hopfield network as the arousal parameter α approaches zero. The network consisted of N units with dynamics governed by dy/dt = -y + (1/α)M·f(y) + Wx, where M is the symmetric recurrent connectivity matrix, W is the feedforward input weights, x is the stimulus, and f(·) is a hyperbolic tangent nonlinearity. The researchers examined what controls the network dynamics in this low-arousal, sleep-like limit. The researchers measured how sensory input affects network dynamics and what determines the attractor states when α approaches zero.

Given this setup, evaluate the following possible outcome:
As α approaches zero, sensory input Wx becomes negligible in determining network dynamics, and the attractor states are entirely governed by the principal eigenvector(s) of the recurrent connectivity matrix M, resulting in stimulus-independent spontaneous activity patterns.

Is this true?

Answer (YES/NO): NO